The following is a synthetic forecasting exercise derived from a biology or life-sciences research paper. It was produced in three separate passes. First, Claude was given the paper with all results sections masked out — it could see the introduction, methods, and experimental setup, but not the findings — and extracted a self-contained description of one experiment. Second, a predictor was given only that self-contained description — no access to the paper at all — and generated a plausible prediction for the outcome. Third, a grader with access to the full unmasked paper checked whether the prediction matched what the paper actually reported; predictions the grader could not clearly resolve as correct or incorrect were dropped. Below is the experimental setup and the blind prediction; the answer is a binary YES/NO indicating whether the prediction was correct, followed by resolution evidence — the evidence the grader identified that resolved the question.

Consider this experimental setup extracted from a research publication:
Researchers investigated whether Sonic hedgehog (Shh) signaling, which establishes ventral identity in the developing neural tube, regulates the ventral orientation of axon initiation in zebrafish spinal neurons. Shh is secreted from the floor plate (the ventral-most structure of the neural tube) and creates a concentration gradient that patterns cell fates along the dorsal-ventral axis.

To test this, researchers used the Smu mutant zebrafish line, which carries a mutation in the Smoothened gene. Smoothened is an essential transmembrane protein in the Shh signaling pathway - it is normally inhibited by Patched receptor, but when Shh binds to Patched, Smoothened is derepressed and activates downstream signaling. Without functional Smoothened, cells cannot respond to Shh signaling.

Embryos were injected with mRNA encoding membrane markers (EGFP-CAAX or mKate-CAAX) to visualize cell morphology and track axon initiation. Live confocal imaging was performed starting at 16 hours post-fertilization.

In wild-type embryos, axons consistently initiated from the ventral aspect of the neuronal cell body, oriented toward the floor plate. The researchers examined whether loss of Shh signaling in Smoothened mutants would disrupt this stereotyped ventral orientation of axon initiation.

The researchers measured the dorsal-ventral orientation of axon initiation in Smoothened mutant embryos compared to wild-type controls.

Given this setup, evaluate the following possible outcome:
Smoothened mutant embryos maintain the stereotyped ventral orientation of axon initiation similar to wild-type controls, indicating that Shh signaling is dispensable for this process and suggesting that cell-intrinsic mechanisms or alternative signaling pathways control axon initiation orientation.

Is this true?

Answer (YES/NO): YES